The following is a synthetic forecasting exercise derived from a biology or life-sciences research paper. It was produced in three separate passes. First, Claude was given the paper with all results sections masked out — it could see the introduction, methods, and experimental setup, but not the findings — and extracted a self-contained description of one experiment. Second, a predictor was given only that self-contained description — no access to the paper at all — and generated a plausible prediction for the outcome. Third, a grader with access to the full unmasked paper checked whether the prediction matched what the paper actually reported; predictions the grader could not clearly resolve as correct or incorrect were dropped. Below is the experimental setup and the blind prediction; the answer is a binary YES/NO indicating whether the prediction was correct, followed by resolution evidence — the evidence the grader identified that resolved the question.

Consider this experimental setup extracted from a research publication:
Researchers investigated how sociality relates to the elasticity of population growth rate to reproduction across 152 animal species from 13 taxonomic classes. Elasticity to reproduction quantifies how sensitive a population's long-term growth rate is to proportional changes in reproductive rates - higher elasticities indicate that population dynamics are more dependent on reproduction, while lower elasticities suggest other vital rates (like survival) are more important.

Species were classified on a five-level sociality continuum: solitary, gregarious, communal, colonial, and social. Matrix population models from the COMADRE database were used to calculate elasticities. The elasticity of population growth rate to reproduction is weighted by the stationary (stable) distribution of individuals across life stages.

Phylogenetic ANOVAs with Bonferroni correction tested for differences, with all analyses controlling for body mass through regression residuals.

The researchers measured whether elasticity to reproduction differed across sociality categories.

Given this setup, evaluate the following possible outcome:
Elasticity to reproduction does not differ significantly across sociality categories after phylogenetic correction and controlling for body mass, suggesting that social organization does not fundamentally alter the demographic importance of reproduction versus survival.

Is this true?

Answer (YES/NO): NO